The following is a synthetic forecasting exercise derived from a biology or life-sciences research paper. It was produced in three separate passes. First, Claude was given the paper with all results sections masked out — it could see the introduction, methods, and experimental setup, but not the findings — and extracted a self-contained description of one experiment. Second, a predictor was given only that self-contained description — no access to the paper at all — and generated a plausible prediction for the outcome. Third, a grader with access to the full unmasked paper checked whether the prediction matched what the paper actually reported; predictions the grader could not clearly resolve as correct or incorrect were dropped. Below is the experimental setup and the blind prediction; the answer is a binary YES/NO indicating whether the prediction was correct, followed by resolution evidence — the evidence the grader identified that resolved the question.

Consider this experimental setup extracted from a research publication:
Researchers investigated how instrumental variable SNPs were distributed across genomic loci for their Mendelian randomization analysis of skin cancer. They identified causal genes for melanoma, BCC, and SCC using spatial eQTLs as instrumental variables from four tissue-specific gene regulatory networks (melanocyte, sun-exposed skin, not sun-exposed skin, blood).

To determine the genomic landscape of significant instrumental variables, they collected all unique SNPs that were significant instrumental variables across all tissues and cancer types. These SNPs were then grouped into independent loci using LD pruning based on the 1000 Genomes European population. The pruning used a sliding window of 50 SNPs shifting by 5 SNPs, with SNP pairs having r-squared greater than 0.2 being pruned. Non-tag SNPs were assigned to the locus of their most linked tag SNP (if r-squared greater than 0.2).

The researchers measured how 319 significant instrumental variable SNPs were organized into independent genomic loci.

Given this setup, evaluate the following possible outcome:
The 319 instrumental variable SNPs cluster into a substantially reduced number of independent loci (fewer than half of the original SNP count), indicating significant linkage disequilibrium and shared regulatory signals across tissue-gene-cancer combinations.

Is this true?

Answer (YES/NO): YES